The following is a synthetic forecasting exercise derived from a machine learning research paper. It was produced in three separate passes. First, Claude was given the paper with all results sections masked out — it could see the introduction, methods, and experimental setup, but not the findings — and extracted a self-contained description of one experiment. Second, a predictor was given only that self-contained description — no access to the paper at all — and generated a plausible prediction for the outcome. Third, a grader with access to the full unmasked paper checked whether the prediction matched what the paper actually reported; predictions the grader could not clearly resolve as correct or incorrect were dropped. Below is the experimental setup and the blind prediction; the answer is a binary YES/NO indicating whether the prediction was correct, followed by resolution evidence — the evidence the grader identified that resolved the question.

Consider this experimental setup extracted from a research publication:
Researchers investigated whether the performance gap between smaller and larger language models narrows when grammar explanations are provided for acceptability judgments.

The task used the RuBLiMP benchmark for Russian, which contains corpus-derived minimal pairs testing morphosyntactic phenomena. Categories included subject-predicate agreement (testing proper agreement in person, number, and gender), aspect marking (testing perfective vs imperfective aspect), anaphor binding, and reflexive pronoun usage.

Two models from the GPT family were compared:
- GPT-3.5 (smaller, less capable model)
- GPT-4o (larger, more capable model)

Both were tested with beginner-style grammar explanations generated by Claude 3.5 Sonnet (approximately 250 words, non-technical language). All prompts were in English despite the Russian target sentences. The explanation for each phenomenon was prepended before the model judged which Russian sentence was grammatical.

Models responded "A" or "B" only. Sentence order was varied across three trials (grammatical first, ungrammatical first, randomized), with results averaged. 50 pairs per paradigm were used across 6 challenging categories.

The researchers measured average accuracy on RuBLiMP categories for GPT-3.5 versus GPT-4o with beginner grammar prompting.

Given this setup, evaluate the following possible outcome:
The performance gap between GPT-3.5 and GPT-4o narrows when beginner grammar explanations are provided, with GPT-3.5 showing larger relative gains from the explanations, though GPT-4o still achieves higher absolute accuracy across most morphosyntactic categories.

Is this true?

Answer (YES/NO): YES